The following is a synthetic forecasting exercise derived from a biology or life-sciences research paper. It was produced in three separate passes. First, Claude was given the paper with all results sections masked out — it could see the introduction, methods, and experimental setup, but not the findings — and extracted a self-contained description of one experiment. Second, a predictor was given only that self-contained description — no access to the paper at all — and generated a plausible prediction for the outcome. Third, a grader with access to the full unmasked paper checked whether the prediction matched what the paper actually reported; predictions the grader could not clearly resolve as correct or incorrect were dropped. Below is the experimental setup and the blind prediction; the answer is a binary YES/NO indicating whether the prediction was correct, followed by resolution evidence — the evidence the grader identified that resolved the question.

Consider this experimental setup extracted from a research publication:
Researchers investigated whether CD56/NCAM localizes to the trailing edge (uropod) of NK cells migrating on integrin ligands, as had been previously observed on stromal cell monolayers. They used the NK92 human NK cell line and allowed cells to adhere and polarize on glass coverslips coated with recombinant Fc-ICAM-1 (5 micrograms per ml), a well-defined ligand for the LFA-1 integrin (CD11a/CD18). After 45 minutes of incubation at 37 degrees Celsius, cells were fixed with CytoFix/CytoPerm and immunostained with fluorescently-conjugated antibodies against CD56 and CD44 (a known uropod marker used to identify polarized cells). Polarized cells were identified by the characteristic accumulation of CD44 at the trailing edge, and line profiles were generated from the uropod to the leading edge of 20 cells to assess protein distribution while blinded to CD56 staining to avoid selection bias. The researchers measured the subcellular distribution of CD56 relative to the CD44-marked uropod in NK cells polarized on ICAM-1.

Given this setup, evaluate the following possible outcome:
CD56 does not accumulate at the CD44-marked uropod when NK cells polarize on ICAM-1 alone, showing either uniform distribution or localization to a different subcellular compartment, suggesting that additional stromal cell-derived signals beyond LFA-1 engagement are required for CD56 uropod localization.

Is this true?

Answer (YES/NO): NO